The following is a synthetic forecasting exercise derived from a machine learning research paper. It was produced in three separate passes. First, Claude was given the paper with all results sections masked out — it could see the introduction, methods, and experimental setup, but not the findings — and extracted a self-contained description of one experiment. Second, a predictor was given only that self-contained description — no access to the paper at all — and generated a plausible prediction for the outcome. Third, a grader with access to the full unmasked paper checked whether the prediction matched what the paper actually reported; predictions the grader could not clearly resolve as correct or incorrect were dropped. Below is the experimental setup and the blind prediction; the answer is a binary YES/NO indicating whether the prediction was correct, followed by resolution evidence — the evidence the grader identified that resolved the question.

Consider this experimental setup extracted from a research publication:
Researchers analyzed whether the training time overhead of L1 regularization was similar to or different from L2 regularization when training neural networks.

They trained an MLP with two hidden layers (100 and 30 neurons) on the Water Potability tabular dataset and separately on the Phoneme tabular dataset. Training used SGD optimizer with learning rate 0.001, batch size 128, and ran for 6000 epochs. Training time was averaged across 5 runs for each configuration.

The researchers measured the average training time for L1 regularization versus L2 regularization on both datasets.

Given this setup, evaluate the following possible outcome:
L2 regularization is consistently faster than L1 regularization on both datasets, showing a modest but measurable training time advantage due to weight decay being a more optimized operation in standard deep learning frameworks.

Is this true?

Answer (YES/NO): NO